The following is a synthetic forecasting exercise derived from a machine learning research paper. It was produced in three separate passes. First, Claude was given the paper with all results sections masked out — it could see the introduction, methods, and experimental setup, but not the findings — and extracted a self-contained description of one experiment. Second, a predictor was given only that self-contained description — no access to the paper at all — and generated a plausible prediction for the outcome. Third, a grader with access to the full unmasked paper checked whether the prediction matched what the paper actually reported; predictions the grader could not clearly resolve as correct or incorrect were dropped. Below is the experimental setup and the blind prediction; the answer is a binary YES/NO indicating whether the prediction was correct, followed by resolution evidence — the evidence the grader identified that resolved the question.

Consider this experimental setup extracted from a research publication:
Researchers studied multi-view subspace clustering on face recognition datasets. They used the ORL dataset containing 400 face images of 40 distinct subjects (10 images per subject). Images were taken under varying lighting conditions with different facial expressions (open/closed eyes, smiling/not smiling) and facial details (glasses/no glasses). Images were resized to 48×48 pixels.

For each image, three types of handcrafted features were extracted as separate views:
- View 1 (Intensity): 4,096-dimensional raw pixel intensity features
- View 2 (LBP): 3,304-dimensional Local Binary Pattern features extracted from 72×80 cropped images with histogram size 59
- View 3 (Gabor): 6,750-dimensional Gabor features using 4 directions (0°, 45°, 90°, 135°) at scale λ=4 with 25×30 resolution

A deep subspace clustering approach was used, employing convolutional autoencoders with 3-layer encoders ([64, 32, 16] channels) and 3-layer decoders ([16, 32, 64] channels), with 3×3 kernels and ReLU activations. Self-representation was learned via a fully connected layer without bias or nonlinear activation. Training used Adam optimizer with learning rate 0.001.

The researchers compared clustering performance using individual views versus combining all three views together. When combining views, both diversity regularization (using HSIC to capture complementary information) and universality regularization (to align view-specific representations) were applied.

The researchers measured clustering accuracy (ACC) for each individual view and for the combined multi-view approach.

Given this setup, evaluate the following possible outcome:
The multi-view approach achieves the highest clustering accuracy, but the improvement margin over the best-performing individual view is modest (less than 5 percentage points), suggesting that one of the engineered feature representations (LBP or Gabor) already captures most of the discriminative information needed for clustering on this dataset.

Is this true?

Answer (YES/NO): NO